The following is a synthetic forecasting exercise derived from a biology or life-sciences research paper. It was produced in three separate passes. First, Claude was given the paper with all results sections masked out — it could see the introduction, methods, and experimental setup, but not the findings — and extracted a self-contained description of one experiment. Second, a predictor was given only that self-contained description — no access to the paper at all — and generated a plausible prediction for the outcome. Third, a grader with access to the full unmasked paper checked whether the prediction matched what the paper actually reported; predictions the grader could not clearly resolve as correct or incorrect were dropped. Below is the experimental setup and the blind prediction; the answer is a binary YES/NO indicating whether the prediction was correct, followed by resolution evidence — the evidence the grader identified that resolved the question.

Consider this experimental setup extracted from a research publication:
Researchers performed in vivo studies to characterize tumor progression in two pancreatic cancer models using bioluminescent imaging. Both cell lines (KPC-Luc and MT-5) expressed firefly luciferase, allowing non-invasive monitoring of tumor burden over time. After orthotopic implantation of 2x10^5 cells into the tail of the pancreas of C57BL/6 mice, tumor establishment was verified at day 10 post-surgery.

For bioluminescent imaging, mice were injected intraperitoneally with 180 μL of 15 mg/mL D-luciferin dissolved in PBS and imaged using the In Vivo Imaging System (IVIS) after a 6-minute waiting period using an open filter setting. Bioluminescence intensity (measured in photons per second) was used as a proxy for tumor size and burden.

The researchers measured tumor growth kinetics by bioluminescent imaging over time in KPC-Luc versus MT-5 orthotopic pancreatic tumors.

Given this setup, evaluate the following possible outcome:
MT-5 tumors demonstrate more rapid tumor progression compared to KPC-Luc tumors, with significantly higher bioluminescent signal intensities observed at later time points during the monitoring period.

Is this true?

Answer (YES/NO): NO